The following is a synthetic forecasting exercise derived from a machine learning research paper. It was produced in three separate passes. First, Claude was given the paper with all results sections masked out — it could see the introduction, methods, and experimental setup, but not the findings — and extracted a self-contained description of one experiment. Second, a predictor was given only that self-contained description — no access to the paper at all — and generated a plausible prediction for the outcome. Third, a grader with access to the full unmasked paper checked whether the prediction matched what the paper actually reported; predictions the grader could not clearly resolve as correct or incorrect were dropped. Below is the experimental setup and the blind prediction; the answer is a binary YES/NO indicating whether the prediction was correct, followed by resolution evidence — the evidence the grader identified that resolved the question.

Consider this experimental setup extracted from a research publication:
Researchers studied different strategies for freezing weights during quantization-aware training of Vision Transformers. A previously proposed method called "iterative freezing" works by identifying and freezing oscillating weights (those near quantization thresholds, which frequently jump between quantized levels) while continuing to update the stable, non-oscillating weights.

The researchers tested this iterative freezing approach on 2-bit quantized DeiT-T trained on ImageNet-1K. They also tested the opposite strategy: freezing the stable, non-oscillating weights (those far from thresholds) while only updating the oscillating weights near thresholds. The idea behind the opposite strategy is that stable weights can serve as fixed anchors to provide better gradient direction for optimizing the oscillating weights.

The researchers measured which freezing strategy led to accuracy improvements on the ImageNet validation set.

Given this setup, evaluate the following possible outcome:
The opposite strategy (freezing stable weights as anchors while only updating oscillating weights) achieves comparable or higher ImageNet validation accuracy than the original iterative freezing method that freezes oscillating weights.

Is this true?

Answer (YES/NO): YES